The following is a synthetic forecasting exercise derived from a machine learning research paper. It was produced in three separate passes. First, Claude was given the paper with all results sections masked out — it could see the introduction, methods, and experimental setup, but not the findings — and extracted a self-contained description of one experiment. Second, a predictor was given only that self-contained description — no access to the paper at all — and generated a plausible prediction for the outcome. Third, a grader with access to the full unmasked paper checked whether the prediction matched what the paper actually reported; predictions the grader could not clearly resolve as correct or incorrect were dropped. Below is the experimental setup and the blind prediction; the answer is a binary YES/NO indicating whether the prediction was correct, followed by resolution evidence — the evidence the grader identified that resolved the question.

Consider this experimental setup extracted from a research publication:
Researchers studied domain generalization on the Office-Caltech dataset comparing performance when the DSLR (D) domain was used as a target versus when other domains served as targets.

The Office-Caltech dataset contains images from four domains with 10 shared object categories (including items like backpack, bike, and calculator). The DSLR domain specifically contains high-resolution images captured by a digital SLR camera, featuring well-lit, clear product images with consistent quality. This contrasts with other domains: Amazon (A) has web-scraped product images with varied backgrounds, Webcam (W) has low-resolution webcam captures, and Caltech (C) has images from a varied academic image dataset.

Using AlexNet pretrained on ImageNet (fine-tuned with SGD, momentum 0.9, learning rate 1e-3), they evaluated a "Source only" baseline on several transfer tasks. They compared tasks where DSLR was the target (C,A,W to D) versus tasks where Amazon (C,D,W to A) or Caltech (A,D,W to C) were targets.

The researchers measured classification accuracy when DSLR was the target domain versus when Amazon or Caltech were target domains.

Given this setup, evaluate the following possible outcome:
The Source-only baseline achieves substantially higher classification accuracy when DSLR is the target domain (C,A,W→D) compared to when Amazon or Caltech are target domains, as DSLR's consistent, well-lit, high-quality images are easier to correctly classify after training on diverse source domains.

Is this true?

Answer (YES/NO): YES